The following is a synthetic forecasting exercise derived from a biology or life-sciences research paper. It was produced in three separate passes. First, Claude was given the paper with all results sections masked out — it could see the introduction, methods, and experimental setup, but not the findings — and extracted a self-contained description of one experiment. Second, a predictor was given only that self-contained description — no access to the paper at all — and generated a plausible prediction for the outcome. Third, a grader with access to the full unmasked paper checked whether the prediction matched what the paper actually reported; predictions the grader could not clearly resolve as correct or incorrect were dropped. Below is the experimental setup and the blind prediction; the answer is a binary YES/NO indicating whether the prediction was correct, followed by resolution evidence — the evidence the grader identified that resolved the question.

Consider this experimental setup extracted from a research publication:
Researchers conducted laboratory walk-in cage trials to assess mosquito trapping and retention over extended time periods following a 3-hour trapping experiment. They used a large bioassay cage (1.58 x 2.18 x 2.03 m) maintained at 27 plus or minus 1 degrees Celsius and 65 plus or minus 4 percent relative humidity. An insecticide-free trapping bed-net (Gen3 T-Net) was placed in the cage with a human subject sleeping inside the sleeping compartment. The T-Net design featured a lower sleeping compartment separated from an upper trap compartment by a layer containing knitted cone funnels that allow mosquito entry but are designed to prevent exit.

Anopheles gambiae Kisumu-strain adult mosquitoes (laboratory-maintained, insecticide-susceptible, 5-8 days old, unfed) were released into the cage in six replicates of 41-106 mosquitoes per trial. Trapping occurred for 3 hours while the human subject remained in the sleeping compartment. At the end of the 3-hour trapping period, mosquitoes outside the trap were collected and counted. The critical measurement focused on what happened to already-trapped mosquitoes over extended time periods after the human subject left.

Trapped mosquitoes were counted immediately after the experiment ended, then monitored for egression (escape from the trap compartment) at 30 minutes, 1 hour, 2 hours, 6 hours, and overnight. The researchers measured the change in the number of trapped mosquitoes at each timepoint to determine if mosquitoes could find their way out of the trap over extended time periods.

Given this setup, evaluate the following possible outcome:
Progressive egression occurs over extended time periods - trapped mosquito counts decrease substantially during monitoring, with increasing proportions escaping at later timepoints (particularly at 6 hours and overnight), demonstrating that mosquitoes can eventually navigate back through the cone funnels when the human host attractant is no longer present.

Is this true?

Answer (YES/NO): NO